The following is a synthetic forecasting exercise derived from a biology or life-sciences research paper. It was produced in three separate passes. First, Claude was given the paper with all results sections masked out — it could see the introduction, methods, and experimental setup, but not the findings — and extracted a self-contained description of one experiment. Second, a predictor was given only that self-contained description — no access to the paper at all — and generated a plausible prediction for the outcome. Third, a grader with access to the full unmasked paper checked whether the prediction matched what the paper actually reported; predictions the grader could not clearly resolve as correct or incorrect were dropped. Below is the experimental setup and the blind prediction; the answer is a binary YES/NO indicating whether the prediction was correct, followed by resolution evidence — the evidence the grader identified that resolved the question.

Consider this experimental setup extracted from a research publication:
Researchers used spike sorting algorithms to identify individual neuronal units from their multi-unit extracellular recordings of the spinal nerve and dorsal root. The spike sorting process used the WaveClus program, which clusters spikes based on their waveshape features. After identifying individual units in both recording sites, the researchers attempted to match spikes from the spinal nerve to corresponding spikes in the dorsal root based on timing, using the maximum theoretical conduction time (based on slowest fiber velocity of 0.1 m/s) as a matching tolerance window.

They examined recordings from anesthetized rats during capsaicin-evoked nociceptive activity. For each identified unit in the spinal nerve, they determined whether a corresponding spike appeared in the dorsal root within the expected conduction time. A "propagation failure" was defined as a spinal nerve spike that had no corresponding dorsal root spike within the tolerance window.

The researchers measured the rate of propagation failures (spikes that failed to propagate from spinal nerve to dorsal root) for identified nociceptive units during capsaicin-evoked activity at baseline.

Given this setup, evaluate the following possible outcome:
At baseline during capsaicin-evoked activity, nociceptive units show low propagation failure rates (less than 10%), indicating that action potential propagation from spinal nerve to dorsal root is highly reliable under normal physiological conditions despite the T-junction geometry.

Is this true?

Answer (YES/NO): NO